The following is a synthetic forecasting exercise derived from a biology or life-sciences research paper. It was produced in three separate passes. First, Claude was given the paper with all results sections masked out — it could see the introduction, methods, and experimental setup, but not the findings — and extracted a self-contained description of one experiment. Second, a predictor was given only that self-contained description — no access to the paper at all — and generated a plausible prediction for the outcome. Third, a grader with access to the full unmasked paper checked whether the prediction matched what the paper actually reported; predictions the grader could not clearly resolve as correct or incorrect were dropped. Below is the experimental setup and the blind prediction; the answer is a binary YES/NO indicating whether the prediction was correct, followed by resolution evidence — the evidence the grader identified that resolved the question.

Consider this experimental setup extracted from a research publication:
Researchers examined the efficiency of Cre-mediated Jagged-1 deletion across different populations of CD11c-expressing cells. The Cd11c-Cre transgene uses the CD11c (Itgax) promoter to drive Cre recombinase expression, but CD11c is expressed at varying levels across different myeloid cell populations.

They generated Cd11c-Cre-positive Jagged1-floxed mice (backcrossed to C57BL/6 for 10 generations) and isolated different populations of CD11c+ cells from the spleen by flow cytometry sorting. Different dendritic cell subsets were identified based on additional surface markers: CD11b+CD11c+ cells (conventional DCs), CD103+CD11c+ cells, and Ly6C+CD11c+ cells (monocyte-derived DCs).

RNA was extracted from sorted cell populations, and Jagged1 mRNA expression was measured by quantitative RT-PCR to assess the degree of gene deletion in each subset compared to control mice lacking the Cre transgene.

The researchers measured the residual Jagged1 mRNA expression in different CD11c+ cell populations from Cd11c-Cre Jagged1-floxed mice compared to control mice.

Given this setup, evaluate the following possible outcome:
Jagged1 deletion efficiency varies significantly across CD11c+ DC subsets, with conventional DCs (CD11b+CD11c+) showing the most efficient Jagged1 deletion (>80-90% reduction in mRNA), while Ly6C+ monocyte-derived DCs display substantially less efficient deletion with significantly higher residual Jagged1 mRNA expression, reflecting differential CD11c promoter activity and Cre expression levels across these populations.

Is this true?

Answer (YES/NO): NO